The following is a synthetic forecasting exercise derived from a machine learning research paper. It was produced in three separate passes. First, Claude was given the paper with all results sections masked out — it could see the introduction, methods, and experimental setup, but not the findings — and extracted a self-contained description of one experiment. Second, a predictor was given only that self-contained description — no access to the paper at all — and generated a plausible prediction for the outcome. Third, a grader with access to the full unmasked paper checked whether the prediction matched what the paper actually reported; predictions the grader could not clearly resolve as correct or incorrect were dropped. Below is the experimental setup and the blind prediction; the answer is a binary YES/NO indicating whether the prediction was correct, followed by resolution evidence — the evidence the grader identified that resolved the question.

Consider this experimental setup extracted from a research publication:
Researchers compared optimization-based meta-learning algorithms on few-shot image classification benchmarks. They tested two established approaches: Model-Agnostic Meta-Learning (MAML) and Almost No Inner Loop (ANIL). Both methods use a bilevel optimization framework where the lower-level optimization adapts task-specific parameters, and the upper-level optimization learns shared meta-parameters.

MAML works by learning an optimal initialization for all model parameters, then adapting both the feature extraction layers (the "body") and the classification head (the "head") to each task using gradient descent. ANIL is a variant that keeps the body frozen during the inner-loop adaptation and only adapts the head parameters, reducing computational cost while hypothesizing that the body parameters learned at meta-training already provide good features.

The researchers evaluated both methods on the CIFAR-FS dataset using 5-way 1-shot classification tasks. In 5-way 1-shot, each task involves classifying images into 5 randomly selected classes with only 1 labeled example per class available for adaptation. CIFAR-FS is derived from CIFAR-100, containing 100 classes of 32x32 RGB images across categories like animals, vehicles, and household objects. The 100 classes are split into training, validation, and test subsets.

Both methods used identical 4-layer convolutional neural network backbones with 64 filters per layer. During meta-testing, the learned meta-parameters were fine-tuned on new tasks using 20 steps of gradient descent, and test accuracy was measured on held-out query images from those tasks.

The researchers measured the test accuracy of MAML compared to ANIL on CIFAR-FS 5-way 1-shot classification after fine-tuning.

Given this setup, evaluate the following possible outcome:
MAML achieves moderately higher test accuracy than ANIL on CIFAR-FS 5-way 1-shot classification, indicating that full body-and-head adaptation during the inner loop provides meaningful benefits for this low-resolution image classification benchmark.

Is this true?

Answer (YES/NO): NO